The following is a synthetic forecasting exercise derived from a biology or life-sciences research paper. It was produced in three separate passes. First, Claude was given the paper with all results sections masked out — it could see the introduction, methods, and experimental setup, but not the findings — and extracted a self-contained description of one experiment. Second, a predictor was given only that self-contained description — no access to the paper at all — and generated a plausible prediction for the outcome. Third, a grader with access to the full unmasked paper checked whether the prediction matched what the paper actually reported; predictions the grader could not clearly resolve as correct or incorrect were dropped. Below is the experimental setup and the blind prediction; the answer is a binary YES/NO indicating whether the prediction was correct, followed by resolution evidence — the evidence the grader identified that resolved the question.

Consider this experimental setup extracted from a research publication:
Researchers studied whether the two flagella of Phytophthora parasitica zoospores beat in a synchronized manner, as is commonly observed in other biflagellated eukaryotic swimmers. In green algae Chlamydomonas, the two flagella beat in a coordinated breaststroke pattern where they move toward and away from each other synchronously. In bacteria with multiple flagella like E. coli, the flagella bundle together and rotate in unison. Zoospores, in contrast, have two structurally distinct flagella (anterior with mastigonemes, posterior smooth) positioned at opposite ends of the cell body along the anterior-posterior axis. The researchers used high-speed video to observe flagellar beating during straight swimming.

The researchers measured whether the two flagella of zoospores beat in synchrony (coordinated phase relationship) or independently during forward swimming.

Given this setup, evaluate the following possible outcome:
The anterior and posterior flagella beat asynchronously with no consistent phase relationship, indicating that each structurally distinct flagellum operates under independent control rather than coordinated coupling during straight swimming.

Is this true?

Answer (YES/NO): YES